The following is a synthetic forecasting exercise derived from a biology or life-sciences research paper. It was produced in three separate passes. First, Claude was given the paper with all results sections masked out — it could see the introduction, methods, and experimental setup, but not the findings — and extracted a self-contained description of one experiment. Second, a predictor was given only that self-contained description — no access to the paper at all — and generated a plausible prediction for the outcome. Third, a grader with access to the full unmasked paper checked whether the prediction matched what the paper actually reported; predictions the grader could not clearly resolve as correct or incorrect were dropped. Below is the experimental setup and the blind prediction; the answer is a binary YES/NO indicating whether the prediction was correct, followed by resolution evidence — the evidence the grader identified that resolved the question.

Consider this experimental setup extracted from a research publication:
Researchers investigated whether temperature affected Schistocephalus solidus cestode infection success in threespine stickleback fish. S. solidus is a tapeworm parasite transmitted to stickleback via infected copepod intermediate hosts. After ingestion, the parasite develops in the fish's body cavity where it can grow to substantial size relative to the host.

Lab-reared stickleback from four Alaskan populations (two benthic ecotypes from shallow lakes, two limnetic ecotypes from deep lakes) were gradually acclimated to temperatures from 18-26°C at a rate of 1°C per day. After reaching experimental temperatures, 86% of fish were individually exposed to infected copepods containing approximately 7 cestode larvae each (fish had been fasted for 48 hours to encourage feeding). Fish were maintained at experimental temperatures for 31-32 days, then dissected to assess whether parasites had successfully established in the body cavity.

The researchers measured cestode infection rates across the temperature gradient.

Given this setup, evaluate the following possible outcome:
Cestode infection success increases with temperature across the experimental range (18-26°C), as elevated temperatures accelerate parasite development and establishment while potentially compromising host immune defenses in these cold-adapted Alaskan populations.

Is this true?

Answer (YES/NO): NO